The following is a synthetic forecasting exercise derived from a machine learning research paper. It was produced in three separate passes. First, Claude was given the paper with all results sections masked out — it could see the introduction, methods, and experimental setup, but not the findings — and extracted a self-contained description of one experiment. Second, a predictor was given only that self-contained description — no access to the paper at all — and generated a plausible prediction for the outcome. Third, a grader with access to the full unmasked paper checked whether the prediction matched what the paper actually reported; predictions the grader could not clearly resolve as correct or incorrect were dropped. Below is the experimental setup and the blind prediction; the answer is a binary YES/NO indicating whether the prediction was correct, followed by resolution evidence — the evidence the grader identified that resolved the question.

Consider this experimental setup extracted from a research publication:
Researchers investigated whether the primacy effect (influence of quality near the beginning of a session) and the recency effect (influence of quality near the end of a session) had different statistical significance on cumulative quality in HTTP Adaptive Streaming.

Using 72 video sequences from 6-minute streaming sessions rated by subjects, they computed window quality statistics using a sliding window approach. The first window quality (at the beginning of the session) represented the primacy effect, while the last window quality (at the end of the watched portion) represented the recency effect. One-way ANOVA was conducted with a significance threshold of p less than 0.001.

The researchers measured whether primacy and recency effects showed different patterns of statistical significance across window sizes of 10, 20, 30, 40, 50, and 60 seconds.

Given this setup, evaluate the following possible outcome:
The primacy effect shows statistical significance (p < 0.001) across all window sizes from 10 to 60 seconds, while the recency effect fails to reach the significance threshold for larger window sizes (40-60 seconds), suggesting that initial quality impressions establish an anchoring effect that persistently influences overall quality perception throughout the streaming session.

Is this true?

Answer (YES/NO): NO